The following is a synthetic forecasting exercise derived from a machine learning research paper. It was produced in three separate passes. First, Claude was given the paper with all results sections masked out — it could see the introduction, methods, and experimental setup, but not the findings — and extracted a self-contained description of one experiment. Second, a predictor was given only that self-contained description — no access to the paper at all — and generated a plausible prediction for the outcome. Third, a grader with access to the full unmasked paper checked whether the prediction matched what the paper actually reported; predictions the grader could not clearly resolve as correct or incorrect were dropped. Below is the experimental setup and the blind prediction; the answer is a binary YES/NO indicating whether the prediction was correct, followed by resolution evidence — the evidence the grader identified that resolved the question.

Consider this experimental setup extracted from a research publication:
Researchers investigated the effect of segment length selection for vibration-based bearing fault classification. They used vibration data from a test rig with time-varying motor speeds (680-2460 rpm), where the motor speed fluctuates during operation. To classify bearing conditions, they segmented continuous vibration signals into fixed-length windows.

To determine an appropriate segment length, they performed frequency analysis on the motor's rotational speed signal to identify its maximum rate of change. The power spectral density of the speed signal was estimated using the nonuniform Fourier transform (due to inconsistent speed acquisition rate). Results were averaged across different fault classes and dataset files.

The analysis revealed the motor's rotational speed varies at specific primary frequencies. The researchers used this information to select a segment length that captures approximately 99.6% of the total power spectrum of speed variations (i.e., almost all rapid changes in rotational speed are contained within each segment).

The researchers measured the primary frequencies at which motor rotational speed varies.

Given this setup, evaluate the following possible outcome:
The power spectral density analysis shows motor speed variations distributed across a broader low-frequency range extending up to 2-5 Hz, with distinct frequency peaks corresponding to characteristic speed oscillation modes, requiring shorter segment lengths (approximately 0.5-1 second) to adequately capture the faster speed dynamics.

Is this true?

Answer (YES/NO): NO